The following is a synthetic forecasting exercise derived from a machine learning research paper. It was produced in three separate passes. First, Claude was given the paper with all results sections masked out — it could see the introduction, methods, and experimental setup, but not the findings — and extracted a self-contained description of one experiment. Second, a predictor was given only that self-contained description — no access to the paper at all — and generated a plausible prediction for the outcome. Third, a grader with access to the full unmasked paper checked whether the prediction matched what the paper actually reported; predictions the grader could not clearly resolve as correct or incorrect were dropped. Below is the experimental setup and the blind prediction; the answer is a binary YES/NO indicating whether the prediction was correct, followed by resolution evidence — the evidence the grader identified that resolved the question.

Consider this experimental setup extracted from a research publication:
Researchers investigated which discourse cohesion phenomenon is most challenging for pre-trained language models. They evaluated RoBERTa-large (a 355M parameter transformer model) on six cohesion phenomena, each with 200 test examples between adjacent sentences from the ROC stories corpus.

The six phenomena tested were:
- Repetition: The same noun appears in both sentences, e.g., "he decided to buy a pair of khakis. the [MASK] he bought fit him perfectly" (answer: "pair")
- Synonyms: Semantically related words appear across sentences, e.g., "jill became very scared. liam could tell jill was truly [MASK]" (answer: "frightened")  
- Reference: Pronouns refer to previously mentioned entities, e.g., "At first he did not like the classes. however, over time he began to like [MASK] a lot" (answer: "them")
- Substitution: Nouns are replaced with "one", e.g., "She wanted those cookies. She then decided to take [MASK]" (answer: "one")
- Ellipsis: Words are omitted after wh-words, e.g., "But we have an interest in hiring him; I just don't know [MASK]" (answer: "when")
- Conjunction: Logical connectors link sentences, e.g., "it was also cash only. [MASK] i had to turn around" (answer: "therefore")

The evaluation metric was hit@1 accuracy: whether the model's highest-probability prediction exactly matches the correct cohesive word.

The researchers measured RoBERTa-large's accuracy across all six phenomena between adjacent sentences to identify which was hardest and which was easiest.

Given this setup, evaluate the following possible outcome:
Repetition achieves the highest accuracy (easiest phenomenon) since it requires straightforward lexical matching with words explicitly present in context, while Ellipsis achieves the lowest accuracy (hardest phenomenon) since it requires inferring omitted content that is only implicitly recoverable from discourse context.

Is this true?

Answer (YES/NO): NO